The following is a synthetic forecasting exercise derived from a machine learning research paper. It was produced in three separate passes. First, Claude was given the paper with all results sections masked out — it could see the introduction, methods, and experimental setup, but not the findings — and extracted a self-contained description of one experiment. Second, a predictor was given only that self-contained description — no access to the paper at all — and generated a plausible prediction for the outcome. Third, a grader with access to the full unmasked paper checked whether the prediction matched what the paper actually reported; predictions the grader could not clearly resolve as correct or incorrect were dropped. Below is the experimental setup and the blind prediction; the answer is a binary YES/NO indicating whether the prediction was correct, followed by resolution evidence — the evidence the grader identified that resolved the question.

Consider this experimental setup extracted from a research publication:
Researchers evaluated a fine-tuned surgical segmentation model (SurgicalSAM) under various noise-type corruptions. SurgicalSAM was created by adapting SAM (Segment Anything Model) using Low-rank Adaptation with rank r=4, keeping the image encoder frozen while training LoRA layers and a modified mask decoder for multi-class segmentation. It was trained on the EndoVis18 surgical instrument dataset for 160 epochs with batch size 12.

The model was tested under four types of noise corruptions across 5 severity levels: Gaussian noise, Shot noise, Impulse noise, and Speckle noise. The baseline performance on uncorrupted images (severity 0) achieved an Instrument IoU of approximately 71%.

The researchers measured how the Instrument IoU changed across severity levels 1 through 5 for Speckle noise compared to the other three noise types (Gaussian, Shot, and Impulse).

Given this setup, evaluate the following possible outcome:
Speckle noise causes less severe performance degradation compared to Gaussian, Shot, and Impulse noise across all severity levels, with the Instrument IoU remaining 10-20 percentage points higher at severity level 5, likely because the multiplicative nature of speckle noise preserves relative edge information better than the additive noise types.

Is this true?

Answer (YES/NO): NO